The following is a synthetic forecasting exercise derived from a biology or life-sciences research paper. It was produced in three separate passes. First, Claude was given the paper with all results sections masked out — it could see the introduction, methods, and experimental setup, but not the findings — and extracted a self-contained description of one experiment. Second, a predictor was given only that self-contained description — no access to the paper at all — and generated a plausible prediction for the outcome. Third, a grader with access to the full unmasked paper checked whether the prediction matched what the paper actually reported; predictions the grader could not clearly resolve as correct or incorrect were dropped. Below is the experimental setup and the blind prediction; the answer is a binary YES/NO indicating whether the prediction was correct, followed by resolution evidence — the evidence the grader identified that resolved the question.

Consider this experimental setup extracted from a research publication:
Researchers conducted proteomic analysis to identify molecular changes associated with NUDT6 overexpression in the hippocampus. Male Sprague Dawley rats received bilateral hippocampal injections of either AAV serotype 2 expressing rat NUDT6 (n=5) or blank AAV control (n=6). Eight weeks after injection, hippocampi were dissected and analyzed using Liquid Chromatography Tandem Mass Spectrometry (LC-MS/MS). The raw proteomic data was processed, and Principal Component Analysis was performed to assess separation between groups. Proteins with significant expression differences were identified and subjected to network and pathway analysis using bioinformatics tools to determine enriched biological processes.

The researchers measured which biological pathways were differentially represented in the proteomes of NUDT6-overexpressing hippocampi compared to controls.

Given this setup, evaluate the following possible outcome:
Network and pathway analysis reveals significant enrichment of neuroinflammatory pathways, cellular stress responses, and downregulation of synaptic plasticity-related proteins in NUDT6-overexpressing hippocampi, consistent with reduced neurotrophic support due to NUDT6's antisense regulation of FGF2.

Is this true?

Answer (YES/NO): NO